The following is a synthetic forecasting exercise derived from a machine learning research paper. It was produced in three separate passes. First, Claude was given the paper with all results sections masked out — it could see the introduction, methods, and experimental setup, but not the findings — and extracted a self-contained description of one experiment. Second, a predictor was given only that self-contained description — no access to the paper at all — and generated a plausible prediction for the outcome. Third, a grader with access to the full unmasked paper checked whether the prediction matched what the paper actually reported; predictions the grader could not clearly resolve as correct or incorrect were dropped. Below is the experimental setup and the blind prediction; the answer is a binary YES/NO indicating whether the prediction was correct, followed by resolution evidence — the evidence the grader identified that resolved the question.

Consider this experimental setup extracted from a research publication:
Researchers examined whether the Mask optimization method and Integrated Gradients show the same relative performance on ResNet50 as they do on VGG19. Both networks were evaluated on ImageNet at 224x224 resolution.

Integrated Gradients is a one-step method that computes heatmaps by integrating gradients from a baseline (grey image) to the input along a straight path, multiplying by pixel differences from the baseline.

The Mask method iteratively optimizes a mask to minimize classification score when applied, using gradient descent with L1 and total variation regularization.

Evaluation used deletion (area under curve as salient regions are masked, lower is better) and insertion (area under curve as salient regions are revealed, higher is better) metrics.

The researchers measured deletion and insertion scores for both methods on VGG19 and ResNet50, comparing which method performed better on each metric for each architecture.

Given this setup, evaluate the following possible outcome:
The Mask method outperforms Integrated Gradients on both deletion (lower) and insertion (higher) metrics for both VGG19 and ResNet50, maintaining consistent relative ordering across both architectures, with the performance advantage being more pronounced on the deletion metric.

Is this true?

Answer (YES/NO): NO